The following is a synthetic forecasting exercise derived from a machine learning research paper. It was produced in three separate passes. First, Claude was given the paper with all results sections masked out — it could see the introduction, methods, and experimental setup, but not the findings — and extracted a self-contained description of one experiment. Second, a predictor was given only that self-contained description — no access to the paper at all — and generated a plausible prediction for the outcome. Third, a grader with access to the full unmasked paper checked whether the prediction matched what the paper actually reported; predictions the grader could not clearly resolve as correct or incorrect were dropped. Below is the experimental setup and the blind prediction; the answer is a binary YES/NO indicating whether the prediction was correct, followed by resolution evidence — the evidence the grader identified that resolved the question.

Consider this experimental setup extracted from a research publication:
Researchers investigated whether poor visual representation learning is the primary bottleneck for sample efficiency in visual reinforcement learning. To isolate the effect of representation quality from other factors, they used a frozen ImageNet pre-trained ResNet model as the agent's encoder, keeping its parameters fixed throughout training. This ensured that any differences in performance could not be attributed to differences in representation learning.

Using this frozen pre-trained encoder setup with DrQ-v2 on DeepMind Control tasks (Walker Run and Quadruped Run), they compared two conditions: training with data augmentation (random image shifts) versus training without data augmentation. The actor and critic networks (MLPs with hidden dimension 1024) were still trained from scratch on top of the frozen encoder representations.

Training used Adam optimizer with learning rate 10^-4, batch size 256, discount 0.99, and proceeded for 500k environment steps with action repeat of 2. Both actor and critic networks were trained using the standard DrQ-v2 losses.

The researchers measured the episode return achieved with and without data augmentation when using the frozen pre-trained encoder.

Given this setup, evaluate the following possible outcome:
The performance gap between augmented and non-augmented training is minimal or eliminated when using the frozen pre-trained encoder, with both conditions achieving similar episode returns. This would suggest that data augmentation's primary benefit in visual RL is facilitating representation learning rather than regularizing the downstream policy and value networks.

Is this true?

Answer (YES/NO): NO